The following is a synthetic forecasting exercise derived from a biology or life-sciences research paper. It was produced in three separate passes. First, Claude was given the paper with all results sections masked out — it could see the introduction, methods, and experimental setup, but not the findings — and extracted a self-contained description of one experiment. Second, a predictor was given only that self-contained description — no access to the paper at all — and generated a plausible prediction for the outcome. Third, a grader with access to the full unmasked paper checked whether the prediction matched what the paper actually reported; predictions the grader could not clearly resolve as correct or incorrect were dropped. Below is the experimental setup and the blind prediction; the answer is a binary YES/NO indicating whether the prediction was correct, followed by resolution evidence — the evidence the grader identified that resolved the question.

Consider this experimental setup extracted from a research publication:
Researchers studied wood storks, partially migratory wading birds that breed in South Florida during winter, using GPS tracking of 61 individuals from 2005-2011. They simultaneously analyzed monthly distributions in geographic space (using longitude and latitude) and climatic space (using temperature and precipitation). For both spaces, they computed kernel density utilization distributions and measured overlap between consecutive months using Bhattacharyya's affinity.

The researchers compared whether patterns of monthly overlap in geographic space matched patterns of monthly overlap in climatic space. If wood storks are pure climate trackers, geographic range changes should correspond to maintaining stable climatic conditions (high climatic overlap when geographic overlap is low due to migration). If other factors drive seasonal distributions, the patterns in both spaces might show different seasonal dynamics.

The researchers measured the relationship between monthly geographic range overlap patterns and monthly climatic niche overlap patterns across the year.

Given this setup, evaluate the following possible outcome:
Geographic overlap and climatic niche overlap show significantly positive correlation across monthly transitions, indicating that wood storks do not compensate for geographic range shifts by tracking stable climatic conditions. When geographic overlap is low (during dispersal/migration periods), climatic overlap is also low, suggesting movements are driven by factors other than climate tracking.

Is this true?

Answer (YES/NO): NO